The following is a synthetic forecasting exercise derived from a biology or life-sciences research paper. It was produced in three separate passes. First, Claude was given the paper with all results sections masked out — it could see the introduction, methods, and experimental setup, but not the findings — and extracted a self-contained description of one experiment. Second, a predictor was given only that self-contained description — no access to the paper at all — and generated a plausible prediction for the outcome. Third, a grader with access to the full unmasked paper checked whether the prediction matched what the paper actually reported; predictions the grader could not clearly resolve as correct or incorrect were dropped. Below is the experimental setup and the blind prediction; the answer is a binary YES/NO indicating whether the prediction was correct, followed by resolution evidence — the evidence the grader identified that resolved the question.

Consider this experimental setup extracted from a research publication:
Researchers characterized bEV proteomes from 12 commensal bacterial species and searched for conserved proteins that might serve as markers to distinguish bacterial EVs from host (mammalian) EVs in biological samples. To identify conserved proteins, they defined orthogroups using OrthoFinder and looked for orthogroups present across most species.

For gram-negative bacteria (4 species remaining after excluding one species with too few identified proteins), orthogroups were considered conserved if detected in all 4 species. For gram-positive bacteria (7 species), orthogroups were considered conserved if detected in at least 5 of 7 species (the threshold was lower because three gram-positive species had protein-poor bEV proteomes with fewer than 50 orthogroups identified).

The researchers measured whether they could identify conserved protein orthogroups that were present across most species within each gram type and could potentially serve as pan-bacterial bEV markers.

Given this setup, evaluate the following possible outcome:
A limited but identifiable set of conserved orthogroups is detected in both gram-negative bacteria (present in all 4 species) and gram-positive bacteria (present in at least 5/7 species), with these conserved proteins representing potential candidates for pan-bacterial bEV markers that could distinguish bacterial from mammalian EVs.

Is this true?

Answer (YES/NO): YES